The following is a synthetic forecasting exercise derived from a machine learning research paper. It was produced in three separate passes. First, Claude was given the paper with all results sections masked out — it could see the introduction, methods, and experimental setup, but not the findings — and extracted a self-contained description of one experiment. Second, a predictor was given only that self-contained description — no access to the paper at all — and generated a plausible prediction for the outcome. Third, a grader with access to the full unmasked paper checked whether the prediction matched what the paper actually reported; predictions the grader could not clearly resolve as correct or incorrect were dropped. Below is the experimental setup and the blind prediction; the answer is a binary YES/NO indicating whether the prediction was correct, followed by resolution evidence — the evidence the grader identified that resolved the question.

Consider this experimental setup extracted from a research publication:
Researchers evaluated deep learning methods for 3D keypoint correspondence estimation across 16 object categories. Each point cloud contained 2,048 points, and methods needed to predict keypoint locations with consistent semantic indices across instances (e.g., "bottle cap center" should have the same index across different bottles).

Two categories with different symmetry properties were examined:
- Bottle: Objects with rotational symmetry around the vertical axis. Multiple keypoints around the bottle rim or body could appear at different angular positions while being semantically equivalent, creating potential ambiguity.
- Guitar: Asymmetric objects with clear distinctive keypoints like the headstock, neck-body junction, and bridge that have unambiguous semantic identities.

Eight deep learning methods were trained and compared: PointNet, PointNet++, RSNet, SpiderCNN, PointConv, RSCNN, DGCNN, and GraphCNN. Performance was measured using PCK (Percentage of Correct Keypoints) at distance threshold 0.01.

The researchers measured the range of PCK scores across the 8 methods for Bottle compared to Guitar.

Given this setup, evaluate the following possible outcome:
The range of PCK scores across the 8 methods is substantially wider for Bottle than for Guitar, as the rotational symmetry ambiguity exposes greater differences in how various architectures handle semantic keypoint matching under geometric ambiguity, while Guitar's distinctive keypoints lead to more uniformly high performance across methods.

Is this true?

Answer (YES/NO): YES